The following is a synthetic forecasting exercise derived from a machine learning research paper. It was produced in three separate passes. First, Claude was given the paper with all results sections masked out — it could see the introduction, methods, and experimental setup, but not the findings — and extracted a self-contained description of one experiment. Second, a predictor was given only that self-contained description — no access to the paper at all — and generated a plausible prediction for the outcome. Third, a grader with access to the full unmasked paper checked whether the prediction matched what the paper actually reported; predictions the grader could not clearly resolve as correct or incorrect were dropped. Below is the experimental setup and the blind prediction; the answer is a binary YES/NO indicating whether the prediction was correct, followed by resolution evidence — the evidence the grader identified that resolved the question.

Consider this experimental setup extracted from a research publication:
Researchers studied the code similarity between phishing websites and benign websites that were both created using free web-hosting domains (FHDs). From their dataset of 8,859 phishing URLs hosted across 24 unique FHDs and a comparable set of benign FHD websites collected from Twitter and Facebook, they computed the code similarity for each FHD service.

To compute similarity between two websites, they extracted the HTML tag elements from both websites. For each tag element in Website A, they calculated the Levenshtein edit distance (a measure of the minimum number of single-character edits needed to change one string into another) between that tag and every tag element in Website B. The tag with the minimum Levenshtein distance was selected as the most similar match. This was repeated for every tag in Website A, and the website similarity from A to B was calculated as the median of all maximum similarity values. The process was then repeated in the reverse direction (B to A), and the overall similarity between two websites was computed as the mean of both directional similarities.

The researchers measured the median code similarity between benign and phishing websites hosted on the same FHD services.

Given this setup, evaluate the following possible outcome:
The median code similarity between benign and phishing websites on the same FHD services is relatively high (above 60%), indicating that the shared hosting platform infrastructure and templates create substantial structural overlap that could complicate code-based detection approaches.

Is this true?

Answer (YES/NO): YES